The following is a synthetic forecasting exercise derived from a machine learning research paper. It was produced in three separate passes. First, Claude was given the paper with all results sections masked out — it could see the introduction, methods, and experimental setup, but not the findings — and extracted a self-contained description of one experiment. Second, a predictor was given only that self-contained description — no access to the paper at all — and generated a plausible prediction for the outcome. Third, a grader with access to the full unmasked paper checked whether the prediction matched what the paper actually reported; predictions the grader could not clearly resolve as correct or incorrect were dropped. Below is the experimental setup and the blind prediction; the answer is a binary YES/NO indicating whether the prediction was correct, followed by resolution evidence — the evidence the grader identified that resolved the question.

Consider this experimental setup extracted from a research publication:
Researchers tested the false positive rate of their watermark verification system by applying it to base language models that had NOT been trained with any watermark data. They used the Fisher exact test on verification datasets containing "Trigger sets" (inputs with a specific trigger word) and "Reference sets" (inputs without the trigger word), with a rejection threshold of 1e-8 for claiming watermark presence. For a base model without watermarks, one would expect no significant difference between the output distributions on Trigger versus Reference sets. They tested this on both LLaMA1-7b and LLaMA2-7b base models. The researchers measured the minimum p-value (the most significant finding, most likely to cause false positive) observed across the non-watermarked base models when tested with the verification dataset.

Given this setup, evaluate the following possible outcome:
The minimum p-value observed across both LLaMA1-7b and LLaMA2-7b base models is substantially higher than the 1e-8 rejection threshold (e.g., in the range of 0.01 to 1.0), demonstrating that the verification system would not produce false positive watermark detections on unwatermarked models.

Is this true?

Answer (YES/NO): NO